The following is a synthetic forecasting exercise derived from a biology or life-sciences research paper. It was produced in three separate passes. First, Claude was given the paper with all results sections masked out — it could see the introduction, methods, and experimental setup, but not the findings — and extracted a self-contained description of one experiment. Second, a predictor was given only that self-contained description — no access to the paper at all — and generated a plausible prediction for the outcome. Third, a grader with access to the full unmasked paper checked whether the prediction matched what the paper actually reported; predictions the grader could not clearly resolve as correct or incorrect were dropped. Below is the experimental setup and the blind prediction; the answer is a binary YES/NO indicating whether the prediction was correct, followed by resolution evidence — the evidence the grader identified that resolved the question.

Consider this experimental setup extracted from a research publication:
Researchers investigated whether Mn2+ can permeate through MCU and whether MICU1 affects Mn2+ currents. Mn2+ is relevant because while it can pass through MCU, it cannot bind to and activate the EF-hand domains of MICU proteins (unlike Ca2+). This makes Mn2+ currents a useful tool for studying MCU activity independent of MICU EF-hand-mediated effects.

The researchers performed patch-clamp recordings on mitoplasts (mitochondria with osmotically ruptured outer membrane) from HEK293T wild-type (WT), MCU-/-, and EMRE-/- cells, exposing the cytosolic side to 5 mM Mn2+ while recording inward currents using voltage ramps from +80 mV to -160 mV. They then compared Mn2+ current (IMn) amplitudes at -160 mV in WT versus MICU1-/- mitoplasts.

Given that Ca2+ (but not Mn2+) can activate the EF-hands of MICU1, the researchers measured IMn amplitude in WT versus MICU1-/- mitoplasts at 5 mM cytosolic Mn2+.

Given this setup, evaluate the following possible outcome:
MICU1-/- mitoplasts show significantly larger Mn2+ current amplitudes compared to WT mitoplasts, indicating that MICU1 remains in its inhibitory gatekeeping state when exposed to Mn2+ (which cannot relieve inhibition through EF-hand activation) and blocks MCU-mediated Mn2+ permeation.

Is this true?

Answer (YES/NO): NO